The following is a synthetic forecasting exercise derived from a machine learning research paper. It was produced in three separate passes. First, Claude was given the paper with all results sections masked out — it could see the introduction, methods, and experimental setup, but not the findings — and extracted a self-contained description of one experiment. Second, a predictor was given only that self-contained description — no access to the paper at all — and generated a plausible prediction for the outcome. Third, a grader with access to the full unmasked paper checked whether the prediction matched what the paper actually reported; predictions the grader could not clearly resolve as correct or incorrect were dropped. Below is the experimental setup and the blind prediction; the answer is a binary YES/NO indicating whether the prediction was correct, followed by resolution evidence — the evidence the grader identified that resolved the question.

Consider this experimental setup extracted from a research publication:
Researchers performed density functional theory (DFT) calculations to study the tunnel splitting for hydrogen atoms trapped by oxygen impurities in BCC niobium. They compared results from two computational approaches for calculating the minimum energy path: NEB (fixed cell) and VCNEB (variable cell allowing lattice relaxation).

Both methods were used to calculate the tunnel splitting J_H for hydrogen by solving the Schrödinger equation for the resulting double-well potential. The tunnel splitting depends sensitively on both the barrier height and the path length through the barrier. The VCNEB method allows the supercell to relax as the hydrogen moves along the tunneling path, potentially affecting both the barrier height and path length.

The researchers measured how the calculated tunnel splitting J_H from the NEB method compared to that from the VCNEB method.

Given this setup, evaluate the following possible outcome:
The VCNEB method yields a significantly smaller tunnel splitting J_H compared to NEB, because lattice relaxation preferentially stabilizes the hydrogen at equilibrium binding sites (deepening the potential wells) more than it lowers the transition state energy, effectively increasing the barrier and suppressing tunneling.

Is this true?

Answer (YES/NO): NO